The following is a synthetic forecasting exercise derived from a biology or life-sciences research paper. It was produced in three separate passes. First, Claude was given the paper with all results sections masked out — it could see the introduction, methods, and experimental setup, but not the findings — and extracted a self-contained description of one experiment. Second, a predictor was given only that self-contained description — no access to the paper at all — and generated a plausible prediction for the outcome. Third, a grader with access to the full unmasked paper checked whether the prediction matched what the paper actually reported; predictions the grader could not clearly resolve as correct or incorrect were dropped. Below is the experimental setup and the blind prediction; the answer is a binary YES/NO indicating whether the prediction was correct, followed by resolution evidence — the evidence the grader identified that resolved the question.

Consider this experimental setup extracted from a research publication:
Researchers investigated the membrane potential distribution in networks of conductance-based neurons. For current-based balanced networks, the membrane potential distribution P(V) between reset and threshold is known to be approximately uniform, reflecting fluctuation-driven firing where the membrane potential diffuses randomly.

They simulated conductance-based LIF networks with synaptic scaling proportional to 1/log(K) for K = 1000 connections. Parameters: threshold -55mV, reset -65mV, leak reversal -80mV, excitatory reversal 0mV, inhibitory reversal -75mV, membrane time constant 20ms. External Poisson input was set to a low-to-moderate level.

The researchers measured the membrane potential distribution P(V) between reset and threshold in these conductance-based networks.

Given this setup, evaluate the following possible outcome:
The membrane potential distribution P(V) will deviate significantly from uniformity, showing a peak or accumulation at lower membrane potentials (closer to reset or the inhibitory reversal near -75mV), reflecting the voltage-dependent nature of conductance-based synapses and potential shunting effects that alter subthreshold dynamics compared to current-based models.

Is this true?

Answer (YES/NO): YES